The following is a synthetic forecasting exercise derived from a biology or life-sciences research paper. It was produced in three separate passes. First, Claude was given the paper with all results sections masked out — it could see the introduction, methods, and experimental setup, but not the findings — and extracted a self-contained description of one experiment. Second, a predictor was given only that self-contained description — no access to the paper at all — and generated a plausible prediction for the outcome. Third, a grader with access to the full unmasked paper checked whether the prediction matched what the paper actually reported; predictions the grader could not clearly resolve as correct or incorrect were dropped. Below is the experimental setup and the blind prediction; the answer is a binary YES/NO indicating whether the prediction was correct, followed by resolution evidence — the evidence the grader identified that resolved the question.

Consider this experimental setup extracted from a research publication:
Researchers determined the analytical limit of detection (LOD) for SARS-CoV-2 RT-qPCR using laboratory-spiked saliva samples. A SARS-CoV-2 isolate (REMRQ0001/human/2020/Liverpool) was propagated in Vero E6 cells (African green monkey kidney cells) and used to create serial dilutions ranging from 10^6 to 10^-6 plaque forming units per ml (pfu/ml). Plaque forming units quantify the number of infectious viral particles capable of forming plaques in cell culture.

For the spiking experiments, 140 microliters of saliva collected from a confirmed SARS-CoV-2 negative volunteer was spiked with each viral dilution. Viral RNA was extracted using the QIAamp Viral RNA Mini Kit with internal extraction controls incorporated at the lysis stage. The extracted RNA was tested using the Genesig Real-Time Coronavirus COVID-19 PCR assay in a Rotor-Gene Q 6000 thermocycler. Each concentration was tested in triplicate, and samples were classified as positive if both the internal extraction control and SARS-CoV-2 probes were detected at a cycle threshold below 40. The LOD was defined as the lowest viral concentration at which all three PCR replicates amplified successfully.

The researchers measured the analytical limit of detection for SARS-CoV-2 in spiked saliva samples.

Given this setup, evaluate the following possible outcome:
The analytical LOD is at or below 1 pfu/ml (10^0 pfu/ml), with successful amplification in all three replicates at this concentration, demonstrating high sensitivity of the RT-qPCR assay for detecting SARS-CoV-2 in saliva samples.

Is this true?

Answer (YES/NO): YES